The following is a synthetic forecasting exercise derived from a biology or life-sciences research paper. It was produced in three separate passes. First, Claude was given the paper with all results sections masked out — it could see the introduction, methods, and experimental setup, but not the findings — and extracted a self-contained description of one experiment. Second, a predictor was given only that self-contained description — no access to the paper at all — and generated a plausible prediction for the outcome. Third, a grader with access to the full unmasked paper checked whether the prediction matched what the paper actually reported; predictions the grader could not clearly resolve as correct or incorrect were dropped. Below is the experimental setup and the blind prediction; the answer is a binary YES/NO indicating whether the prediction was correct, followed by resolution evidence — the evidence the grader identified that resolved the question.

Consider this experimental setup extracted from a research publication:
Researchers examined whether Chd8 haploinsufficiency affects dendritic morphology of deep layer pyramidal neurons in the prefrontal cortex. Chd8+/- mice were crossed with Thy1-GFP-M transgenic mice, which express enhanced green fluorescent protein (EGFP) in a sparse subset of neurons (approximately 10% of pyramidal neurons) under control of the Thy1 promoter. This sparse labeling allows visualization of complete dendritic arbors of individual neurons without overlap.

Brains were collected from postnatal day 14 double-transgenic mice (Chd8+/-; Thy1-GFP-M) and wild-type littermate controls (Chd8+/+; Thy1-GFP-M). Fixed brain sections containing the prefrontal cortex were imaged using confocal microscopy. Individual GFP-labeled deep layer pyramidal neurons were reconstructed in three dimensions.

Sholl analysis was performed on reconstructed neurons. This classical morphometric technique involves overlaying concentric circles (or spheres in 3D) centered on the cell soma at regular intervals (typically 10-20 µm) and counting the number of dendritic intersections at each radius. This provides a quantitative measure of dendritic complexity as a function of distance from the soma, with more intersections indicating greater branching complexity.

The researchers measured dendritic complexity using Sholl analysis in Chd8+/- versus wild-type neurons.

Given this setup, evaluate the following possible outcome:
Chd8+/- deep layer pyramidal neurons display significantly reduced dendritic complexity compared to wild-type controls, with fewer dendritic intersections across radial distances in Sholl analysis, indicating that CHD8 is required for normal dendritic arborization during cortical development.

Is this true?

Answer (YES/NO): NO